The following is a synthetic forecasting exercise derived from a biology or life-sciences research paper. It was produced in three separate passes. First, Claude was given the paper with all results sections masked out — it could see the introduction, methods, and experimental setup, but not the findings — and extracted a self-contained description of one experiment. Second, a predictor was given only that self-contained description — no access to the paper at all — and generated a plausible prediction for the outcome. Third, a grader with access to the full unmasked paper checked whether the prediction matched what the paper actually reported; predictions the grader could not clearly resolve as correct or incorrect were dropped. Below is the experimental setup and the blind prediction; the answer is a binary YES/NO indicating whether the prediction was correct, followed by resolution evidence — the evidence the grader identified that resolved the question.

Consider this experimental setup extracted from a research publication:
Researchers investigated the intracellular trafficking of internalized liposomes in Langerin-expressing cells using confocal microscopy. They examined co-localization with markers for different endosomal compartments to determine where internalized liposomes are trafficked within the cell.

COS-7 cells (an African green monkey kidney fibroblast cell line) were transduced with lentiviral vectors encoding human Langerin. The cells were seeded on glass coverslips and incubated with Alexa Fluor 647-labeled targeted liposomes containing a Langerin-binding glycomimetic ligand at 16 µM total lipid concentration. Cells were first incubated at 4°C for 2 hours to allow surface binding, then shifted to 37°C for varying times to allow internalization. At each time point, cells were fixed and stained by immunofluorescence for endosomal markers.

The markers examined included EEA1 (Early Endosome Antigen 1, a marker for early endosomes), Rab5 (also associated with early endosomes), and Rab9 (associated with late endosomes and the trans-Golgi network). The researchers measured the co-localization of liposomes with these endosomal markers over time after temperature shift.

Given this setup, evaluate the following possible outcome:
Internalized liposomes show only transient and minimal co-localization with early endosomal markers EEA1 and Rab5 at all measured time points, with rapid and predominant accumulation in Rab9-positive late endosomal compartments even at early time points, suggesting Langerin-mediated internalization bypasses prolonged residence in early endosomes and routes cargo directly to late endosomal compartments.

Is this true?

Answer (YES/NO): NO